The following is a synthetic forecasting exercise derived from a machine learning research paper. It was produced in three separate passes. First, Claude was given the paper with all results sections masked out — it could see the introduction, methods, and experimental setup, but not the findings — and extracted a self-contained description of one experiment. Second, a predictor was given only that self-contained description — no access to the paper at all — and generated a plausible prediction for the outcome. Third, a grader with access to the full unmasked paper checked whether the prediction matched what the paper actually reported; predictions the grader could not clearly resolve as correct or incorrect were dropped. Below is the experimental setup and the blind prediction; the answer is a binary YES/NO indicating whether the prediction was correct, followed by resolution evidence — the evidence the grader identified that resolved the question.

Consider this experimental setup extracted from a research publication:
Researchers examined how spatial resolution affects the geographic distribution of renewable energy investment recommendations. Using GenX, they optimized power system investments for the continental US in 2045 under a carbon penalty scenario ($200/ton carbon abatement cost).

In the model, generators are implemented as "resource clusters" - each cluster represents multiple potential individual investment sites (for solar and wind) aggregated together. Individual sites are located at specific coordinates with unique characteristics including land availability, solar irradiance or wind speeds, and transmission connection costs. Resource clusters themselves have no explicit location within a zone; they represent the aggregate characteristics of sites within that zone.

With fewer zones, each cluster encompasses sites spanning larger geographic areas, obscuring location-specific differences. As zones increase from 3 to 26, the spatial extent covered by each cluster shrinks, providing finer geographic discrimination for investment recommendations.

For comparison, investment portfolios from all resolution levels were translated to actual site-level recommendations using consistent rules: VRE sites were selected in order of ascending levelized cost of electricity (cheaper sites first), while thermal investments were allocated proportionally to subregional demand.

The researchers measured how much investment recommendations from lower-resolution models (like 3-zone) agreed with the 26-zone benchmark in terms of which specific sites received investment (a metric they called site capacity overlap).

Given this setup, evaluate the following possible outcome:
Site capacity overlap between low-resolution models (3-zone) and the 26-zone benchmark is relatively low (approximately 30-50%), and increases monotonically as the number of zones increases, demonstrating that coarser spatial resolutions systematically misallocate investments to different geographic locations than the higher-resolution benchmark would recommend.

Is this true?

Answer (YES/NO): NO